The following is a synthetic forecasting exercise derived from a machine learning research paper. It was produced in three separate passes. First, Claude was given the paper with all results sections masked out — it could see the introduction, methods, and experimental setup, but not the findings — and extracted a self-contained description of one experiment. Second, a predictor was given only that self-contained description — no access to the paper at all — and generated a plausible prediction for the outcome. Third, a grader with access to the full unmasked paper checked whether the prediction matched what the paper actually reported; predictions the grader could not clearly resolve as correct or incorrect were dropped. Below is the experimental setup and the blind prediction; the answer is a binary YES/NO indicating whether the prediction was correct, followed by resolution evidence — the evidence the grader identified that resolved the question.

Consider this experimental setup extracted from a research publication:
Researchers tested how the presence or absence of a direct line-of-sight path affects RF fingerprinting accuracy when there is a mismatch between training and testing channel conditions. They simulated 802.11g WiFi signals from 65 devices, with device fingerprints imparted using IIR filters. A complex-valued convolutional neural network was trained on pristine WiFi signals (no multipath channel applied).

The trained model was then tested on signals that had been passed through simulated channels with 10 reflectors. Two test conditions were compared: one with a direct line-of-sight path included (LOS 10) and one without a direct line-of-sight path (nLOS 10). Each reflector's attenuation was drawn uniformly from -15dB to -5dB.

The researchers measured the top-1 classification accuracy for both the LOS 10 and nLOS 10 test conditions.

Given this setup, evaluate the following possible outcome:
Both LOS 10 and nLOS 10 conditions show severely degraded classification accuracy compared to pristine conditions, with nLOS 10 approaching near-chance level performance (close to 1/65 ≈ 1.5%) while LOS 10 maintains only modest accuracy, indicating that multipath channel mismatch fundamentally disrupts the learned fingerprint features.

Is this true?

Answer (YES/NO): NO